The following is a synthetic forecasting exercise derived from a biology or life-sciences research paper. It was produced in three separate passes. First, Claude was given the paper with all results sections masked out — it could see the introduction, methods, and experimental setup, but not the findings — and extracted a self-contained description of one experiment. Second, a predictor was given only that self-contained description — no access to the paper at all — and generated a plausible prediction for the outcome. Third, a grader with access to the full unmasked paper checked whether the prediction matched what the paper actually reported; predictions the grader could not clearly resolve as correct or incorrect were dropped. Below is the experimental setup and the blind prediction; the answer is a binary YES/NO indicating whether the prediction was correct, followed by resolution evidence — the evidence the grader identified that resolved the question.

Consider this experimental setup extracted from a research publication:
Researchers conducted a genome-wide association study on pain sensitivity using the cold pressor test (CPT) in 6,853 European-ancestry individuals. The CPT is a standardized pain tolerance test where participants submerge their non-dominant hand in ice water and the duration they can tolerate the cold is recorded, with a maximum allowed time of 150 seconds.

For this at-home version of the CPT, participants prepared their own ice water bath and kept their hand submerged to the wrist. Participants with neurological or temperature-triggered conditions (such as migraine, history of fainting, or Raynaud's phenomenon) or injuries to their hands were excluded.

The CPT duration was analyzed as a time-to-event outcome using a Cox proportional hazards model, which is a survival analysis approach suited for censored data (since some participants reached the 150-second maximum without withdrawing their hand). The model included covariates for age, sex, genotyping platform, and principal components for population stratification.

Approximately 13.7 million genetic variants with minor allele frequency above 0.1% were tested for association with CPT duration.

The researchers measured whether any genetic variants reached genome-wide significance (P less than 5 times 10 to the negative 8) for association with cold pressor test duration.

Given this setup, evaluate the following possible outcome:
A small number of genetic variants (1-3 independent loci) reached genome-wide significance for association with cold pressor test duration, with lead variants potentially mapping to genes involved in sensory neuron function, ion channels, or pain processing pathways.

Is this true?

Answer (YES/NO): NO